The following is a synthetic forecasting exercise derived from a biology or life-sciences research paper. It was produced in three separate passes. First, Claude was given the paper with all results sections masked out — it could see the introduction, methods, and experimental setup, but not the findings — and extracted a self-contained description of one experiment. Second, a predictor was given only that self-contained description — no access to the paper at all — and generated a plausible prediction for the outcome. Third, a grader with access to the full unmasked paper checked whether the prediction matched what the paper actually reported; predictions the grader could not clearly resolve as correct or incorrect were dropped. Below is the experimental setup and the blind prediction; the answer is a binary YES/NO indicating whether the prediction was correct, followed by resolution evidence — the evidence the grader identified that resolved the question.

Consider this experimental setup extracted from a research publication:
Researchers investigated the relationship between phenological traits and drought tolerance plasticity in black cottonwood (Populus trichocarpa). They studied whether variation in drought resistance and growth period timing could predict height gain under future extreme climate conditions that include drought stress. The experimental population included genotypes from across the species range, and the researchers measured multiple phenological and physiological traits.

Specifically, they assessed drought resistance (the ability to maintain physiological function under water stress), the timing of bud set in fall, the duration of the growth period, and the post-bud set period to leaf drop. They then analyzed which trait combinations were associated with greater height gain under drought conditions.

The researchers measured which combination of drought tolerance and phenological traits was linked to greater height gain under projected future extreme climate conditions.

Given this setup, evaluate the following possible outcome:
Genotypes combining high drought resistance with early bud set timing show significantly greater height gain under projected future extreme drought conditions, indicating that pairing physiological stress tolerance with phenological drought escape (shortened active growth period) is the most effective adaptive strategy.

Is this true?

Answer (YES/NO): NO